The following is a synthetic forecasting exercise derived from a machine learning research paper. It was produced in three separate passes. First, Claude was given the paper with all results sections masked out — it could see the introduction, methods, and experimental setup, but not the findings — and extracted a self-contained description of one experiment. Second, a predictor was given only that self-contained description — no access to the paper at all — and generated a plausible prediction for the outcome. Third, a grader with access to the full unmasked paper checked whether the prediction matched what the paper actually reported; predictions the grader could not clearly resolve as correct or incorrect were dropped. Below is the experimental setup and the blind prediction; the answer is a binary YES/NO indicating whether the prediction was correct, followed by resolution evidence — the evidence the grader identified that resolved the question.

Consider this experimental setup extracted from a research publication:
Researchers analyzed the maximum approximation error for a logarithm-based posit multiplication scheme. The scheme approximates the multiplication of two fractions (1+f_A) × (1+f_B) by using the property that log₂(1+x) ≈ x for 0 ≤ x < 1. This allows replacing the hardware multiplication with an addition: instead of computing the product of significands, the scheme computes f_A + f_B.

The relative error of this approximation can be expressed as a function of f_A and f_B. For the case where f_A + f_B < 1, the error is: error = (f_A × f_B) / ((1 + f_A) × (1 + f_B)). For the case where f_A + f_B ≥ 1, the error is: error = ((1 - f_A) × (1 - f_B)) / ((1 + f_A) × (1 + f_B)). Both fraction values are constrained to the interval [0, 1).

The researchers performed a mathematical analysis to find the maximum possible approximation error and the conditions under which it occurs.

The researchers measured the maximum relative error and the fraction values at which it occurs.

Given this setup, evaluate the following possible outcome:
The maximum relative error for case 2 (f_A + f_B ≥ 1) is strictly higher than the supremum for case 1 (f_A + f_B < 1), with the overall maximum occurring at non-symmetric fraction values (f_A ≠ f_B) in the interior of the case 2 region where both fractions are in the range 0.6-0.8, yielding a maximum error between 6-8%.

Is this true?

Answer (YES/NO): NO